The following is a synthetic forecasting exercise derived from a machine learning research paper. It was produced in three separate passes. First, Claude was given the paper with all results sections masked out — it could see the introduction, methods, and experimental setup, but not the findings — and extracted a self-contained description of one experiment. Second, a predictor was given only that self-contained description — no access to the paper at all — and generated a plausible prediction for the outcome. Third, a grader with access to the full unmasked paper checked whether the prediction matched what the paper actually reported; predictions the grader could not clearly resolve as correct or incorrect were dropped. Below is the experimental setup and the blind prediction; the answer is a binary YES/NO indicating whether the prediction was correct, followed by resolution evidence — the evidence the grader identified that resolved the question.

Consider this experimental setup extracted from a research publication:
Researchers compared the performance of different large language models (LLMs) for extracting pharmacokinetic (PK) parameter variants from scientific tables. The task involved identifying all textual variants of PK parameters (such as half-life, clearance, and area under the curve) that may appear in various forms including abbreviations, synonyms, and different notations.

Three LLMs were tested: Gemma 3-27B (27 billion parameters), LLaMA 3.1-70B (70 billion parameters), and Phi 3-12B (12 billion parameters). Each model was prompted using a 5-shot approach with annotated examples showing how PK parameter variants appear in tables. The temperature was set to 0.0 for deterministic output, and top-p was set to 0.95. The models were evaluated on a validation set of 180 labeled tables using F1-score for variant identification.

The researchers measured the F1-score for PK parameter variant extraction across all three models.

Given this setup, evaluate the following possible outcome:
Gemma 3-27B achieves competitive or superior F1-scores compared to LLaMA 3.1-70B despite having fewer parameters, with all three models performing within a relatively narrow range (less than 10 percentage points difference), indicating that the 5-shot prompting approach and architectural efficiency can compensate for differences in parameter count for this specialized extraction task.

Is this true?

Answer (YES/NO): NO